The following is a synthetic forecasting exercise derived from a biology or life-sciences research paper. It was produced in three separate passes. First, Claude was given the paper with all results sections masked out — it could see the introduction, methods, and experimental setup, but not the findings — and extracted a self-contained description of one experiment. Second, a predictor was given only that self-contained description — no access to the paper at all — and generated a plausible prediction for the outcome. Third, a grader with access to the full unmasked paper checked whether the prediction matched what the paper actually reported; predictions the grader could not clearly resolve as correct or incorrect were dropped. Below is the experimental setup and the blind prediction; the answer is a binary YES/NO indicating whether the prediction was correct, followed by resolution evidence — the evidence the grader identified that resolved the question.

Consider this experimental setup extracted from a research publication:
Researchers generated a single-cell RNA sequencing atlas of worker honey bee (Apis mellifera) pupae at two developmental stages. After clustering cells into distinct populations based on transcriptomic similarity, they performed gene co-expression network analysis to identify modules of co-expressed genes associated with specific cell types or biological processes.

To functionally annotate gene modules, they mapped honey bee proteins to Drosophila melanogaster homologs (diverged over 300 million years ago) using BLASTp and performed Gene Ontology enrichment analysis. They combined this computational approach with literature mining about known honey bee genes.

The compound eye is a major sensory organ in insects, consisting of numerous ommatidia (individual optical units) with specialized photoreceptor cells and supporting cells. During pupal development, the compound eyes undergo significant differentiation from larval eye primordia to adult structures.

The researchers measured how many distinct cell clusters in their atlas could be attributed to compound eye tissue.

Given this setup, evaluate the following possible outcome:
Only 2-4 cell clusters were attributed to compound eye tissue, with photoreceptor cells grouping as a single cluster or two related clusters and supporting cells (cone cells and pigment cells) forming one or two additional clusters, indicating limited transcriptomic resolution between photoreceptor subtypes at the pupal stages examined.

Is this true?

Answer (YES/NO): YES